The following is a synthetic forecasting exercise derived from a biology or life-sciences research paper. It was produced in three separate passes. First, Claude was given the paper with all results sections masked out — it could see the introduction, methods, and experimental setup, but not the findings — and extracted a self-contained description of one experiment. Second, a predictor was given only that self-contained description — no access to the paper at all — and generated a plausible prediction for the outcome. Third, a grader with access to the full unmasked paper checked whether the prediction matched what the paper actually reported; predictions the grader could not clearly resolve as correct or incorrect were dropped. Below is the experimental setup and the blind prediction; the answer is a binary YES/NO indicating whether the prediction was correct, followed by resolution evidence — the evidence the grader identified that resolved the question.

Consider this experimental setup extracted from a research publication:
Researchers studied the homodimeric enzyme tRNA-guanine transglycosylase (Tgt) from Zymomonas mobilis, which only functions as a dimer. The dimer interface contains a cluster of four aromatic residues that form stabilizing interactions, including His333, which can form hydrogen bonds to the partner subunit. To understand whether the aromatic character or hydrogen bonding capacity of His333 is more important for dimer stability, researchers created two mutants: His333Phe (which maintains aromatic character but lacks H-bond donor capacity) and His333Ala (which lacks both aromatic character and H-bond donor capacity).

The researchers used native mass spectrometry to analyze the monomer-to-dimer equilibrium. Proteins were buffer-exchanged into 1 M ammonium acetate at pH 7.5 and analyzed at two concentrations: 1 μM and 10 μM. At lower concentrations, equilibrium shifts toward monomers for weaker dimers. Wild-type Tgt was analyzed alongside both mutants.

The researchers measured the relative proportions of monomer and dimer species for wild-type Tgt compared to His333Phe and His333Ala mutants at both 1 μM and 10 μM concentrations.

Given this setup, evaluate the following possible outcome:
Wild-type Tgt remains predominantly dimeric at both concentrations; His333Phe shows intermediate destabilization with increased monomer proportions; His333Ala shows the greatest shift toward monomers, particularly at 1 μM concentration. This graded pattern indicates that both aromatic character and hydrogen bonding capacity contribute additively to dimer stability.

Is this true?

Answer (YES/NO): NO